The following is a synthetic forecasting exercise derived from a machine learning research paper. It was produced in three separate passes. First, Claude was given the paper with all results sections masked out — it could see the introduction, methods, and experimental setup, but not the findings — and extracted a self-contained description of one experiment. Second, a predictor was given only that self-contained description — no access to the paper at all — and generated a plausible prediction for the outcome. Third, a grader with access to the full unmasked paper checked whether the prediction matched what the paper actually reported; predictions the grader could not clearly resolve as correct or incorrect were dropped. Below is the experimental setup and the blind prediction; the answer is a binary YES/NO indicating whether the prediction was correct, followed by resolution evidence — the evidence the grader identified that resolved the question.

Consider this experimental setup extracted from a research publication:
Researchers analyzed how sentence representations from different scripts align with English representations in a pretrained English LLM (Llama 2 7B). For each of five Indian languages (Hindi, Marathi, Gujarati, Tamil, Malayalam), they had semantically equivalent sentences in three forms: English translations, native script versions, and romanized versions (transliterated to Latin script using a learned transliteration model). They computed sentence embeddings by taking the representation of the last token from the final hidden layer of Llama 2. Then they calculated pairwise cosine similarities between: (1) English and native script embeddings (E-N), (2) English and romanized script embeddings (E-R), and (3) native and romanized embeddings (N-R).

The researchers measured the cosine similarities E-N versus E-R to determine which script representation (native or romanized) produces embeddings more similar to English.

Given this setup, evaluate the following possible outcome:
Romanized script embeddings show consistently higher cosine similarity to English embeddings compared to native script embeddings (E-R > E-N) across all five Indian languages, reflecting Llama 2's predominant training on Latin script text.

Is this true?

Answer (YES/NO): NO